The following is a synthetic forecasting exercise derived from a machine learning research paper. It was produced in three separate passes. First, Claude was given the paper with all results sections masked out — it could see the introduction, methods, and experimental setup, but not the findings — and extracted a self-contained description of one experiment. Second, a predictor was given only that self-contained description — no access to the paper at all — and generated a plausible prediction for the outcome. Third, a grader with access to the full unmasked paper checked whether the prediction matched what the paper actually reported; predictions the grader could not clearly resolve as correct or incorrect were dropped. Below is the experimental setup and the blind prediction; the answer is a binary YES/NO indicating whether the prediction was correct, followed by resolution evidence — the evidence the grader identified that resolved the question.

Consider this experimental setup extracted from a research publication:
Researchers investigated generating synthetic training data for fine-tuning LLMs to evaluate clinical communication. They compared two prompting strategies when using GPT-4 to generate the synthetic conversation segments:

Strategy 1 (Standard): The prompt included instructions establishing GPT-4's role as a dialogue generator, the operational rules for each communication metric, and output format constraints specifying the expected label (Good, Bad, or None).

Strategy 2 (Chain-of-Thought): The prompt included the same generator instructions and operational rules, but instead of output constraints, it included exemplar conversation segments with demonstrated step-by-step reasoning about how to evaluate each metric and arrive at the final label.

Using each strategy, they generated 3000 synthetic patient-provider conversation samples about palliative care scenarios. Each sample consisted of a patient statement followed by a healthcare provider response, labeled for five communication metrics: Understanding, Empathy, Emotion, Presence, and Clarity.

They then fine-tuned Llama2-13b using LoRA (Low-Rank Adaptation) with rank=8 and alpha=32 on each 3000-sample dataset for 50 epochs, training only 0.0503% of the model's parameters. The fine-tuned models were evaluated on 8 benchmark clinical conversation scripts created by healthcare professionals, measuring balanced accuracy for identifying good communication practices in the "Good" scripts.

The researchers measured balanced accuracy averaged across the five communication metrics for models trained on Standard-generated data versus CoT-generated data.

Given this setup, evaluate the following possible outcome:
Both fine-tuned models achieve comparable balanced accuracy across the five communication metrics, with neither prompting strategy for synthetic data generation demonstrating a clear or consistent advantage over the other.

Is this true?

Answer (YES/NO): NO